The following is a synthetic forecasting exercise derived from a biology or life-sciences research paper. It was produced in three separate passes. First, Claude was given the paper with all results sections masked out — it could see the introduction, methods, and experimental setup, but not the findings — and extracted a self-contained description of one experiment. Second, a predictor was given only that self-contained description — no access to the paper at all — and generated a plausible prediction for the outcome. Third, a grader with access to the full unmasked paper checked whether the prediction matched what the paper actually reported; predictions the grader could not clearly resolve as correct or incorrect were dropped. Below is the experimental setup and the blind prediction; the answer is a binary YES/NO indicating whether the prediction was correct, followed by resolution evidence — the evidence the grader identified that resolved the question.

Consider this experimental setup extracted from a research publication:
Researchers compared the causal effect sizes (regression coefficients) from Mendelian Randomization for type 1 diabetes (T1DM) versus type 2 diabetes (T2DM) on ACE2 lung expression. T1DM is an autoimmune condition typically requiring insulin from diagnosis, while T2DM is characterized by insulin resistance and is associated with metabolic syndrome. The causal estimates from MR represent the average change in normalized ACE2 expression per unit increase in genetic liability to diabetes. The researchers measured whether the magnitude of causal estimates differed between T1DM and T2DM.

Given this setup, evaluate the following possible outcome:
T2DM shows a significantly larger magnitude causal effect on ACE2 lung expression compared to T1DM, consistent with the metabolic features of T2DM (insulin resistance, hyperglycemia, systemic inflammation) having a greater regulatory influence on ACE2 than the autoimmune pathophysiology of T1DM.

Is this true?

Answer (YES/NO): NO